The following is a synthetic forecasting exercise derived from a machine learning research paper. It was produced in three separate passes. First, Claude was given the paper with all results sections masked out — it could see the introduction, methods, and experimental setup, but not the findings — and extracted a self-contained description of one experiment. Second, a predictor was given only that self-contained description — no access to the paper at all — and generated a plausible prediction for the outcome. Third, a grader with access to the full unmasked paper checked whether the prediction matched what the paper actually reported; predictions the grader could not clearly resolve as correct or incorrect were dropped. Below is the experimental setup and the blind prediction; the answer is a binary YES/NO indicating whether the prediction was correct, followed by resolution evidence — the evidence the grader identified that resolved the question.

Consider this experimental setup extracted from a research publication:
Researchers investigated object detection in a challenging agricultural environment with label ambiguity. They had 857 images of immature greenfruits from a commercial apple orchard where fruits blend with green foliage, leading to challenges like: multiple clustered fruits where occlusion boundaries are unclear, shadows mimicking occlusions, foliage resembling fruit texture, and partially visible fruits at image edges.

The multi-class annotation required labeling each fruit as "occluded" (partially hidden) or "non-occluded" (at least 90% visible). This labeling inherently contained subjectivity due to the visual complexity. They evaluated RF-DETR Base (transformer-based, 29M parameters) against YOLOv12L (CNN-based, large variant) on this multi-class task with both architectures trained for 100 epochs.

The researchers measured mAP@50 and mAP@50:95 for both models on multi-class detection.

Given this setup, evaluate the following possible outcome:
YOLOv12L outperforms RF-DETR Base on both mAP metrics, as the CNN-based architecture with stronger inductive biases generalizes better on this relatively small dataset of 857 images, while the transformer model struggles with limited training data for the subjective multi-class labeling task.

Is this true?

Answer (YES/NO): NO